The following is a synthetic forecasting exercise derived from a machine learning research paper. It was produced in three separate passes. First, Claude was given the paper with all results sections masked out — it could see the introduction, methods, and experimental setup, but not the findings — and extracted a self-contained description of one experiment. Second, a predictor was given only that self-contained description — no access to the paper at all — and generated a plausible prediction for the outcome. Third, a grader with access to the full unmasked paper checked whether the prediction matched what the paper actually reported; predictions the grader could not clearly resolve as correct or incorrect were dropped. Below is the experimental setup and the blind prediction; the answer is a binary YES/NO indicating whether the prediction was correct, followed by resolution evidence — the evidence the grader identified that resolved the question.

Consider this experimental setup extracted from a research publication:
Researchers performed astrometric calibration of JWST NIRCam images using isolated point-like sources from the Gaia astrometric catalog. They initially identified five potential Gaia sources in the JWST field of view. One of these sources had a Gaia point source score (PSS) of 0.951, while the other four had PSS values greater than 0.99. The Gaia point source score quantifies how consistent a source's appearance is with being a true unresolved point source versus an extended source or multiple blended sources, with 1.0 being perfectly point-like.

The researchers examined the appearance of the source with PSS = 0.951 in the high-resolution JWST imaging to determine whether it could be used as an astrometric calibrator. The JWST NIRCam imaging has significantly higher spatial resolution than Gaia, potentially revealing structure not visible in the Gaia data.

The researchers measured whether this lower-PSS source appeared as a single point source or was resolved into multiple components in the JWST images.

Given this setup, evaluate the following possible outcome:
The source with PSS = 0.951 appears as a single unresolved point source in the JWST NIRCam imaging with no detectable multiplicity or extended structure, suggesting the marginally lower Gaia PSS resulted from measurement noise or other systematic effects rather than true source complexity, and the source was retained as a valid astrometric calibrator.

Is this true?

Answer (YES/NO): NO